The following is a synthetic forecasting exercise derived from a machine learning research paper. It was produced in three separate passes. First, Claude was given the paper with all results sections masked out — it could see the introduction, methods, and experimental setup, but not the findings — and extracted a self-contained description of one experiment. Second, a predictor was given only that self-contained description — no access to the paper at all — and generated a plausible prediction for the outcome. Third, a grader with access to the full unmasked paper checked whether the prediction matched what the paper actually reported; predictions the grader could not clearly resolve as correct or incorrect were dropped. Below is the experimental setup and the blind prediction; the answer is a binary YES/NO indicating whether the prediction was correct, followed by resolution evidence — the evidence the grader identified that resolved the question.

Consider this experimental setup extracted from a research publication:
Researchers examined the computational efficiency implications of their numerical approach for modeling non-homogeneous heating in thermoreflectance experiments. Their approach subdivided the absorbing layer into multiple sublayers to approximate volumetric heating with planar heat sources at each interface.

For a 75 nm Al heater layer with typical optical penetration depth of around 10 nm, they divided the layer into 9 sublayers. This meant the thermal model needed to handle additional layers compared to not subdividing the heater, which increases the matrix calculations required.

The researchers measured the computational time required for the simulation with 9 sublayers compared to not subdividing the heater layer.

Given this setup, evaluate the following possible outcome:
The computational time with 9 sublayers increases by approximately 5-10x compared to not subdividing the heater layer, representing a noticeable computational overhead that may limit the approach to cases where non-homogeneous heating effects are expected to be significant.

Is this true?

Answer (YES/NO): NO